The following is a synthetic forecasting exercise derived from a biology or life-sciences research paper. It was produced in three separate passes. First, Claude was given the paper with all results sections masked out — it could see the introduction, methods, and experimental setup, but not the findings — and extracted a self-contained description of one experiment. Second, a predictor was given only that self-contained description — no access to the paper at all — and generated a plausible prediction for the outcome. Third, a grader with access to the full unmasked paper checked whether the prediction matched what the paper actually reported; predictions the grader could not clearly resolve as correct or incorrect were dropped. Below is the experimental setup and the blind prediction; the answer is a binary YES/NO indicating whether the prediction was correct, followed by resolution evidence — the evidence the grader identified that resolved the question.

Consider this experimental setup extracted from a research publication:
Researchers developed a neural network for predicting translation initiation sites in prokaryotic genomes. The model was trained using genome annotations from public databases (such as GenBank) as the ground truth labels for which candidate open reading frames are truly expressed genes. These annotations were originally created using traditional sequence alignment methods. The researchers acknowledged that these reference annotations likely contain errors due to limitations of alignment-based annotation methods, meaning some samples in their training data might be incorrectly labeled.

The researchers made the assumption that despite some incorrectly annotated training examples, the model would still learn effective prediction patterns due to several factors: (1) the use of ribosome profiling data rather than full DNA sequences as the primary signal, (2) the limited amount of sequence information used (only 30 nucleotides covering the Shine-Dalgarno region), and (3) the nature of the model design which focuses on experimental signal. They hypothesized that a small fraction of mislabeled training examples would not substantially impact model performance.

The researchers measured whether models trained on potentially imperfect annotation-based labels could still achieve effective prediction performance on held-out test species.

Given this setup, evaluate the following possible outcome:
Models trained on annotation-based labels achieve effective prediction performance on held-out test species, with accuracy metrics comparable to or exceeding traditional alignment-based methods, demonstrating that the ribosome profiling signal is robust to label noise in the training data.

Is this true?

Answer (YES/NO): YES